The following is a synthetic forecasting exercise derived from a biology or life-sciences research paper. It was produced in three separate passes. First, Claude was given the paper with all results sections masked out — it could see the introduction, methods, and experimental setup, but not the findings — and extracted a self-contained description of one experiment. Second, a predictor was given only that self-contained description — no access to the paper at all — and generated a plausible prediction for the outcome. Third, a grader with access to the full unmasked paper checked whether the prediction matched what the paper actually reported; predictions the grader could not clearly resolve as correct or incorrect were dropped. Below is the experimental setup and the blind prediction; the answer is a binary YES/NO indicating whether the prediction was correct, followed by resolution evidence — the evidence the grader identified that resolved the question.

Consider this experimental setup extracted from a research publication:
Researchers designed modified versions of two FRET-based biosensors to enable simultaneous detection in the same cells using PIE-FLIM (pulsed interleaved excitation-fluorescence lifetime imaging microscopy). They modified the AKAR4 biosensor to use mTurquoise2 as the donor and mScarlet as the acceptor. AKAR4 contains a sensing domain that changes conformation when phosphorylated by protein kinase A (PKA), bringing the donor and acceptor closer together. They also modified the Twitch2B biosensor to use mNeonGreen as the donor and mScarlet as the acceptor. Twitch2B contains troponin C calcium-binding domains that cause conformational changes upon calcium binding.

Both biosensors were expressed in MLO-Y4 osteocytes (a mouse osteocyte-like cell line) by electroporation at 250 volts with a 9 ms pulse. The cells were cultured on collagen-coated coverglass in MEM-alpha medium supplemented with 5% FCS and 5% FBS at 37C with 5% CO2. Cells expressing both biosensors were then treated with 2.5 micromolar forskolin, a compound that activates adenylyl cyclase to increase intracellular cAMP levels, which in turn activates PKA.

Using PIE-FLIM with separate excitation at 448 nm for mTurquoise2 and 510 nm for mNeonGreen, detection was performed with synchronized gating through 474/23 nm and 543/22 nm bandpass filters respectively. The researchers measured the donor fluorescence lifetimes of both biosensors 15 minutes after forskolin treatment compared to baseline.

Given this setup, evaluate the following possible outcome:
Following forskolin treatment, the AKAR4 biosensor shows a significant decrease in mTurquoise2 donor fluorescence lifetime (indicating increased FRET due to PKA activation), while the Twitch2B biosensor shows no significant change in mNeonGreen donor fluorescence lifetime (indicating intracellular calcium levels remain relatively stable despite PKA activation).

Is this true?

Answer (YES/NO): YES